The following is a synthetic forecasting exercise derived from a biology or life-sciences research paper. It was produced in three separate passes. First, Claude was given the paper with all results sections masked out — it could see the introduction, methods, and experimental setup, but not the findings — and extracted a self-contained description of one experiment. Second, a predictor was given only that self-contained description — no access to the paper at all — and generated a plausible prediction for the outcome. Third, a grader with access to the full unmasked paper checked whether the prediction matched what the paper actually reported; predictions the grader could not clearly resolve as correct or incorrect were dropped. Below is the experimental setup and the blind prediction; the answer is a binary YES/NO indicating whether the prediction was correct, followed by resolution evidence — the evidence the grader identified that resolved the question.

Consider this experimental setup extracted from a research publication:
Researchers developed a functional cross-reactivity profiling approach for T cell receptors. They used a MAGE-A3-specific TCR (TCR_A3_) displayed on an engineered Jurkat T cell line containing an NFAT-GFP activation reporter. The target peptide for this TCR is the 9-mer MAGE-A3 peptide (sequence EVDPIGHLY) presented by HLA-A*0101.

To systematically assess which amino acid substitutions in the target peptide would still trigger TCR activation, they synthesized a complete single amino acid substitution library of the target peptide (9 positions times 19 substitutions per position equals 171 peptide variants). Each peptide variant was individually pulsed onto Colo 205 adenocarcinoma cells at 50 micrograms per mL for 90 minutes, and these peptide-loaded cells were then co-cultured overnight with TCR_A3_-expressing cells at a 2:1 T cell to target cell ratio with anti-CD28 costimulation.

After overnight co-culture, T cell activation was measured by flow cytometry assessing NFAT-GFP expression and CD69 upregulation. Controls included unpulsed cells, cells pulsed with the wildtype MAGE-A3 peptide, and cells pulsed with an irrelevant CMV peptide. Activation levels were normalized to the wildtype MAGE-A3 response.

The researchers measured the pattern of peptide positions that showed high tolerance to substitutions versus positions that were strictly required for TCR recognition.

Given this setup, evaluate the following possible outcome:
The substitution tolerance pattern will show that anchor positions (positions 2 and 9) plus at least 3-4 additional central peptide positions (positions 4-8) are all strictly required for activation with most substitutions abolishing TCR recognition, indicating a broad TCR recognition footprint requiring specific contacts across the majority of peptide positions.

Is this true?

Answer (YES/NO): NO